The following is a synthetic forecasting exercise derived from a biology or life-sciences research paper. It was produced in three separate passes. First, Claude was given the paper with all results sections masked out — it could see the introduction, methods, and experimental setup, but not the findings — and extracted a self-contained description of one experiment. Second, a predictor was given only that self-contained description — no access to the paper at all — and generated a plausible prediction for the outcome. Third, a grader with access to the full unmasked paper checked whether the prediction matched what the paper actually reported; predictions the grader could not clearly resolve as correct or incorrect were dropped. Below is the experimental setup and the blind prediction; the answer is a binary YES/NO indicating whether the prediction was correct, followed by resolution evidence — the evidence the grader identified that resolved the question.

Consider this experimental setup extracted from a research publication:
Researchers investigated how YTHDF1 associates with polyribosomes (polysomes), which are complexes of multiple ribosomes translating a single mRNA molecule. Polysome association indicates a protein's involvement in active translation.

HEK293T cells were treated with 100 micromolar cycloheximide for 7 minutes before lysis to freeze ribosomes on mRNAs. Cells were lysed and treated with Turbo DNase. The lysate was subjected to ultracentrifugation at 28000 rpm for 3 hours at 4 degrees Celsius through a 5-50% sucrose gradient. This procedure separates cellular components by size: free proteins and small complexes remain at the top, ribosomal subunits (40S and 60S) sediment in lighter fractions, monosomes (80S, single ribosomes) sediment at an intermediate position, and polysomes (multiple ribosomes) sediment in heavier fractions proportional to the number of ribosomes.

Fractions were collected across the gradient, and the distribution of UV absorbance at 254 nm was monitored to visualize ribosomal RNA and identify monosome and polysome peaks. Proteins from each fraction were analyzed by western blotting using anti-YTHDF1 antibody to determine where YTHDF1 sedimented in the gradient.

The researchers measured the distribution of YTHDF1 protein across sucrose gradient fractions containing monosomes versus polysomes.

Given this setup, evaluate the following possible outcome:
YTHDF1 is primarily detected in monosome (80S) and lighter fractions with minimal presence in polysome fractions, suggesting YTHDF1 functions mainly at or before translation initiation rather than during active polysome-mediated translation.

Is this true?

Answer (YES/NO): YES